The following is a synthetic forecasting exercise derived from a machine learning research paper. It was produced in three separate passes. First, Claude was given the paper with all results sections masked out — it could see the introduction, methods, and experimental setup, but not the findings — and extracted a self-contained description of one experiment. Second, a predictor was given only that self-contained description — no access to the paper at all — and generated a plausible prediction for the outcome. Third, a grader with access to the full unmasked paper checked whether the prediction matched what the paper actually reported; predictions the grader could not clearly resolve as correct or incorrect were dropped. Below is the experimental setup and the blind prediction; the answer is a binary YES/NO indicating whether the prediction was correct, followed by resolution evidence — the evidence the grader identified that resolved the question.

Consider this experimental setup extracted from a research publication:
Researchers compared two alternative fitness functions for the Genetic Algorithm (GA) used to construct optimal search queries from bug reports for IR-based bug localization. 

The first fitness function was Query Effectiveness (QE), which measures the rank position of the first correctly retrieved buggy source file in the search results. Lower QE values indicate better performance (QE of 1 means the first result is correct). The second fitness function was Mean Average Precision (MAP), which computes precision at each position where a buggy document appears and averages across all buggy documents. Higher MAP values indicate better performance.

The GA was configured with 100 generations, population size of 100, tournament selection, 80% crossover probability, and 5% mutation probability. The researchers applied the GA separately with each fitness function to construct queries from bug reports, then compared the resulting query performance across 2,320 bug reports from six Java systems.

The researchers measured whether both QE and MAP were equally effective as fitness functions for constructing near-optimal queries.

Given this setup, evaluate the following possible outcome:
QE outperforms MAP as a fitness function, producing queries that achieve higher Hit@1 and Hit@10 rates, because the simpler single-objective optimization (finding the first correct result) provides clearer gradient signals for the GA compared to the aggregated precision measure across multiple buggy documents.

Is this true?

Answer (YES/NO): NO